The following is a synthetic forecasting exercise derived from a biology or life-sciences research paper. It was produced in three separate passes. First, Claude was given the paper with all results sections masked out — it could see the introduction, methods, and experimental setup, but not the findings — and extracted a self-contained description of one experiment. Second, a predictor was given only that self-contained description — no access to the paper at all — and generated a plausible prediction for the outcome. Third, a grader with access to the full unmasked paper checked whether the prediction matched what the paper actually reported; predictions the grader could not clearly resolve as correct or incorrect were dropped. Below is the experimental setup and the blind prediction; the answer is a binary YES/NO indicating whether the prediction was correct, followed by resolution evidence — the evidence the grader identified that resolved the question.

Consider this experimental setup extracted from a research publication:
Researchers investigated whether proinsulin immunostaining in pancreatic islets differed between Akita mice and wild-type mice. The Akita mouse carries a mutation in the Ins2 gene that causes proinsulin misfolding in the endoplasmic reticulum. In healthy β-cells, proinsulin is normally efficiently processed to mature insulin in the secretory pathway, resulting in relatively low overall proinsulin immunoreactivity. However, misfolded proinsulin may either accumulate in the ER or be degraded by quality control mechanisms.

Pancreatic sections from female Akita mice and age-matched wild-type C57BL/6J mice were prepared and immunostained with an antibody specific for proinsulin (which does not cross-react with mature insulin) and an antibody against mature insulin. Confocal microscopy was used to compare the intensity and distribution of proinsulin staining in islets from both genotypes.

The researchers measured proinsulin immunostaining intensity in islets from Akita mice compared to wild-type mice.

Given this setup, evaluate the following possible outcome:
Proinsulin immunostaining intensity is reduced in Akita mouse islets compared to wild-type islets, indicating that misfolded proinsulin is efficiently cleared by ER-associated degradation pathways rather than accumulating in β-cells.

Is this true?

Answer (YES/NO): NO